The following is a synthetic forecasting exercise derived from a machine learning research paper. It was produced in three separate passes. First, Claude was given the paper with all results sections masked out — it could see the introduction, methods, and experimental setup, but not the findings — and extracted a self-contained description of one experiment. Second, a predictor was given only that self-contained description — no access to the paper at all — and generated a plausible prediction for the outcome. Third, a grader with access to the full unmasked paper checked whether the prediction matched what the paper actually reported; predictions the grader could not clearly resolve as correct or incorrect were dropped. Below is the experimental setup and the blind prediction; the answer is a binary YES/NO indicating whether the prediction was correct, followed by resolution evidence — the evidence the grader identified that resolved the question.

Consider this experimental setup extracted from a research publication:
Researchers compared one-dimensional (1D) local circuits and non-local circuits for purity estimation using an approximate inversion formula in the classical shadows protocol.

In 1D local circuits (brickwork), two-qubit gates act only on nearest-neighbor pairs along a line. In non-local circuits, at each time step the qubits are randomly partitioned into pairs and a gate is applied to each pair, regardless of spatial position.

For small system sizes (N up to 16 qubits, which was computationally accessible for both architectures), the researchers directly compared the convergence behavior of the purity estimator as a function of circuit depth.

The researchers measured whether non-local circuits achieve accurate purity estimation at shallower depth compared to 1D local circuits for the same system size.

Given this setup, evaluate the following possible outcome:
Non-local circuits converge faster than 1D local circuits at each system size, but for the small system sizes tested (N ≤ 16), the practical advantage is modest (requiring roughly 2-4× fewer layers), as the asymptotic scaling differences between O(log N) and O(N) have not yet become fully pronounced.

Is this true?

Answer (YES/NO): NO